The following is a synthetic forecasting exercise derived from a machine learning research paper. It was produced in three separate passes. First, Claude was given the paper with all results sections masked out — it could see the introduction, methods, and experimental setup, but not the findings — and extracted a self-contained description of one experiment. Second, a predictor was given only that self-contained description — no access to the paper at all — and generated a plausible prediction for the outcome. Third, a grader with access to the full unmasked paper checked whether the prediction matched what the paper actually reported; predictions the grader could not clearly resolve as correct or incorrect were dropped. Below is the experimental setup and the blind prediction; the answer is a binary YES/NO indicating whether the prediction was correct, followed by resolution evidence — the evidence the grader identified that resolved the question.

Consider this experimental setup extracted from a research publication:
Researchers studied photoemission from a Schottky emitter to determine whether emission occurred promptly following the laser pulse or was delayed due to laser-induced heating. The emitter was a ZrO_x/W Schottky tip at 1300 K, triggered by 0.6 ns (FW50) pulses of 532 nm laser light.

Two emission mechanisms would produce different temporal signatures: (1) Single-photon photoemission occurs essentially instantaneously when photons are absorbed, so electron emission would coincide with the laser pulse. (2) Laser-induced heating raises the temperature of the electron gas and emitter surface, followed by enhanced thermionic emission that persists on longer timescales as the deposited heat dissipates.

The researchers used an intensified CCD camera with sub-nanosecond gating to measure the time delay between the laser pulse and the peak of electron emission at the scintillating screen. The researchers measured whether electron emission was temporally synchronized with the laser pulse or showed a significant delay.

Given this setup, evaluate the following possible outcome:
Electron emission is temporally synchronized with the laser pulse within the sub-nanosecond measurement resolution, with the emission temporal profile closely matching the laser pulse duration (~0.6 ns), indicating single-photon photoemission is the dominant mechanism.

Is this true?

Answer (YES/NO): YES